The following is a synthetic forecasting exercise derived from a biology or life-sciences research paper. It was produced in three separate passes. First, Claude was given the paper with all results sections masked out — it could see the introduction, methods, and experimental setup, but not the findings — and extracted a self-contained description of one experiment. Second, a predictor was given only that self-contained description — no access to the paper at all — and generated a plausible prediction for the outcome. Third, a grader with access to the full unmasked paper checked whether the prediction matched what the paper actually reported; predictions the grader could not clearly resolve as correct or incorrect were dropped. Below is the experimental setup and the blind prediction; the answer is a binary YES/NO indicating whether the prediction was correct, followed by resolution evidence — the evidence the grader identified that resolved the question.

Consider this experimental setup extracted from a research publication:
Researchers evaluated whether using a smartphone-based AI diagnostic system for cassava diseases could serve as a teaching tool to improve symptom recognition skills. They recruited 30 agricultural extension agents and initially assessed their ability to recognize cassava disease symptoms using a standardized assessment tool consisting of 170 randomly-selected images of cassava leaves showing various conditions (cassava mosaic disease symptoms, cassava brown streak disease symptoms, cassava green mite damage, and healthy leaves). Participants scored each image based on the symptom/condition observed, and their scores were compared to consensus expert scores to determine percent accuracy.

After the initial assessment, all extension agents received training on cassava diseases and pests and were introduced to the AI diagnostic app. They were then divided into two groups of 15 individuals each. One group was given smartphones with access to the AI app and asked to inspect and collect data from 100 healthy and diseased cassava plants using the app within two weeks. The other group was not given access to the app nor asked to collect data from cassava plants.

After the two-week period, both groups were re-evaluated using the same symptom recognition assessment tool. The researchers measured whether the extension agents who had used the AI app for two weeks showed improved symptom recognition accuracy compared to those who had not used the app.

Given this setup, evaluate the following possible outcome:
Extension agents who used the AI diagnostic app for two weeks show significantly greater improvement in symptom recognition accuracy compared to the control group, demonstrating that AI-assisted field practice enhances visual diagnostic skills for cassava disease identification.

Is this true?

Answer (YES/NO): NO